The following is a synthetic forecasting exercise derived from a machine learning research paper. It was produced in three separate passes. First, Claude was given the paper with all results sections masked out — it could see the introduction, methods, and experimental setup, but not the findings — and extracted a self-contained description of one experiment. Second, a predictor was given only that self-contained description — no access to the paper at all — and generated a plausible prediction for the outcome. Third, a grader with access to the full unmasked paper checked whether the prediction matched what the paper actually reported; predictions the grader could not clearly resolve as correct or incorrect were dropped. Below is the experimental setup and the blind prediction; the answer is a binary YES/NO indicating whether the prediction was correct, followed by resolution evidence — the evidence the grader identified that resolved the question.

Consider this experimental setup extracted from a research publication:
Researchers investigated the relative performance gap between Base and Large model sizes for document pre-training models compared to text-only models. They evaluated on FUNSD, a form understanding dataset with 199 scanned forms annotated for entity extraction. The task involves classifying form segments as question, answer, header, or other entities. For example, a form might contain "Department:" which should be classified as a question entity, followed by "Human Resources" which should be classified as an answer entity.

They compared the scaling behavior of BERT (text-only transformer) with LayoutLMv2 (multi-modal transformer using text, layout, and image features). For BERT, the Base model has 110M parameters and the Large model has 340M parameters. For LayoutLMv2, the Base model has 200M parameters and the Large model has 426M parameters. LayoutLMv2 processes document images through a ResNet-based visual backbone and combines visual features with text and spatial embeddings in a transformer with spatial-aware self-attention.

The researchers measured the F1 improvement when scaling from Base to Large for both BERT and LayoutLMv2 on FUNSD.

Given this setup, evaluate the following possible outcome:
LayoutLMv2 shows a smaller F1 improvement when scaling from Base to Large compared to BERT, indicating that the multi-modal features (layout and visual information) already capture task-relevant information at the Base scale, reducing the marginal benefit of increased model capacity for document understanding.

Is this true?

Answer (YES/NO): YES